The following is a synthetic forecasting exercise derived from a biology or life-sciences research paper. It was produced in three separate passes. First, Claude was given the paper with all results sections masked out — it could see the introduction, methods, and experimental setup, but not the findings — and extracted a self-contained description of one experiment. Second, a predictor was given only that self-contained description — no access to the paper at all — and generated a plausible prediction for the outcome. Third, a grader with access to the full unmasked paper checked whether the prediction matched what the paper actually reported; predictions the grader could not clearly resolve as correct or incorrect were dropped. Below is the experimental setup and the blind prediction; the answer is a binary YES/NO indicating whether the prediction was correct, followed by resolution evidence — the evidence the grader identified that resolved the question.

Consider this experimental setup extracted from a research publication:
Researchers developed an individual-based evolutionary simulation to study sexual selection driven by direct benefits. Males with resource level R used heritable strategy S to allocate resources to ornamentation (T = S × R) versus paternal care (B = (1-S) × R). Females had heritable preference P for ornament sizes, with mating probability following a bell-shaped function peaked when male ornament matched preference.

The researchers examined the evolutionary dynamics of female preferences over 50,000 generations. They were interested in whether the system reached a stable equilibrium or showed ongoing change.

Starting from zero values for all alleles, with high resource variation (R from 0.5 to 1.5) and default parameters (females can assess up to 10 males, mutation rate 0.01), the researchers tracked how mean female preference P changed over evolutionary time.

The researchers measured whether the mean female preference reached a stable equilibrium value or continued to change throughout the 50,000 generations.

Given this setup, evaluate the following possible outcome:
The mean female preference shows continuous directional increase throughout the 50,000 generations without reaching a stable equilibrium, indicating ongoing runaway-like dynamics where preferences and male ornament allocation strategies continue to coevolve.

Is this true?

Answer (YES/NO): NO